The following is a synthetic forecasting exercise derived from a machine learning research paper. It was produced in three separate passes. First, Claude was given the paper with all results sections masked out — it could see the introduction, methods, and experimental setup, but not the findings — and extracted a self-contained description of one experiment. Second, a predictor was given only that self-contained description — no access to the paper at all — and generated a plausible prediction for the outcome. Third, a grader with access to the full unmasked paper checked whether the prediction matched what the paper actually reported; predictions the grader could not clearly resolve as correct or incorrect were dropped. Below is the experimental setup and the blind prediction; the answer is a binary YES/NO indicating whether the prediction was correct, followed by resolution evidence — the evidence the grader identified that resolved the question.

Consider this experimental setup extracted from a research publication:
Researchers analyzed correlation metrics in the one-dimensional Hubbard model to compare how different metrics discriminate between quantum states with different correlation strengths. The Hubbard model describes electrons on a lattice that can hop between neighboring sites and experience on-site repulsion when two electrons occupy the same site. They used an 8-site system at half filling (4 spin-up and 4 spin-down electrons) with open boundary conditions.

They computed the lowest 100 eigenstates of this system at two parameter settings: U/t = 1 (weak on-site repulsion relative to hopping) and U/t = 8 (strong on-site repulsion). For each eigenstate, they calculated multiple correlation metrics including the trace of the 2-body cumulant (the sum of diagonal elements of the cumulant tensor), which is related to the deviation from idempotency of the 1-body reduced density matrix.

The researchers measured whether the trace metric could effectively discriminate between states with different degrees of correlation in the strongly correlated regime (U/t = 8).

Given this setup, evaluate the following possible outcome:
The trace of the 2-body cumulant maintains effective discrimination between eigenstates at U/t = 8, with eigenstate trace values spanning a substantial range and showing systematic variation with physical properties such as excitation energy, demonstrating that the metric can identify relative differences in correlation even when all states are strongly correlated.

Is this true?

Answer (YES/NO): NO